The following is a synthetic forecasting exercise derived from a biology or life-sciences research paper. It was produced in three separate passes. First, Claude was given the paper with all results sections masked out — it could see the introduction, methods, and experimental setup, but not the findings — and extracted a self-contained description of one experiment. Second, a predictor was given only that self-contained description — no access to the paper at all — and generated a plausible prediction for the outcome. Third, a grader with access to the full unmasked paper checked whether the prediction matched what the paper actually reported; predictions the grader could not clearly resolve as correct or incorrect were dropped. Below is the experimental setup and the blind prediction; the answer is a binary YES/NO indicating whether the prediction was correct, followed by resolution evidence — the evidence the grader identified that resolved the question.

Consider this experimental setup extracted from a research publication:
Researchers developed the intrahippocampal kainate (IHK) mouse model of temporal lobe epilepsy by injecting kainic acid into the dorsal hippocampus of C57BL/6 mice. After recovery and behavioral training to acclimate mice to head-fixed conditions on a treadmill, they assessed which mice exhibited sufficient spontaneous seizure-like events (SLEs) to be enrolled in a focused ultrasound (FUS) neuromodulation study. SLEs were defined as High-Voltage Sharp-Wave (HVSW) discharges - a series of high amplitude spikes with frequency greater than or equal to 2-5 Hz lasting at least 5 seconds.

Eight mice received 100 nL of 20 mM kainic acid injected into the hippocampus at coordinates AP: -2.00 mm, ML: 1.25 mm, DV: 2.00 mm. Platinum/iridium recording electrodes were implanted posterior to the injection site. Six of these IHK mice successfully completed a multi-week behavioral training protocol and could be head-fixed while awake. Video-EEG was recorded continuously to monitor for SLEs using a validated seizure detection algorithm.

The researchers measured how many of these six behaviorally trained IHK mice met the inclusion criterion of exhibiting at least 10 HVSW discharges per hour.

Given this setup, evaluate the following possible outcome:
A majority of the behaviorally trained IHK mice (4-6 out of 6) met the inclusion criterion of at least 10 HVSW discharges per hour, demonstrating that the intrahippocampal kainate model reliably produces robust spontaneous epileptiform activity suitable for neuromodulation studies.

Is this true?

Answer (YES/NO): NO